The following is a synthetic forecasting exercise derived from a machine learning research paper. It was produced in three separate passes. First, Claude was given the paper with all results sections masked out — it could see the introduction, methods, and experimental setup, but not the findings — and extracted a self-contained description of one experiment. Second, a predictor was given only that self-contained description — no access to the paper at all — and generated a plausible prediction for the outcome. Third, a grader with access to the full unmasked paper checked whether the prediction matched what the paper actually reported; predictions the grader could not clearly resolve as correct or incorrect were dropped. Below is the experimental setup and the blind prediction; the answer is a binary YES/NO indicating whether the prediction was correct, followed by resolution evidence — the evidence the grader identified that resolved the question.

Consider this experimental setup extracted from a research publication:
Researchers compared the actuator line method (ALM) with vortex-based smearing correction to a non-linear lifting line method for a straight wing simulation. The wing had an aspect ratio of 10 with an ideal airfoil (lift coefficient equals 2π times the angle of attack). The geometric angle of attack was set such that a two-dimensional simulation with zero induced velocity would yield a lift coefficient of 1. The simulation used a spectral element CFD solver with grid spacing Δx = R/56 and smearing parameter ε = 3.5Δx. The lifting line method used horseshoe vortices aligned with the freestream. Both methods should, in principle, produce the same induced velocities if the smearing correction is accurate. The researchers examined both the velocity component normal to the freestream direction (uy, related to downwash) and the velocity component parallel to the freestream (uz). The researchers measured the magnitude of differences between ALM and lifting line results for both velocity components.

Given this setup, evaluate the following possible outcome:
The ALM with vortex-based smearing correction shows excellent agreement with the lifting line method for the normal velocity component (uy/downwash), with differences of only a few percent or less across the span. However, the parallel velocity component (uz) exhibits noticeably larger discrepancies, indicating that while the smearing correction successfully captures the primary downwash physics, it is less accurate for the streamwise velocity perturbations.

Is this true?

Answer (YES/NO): NO